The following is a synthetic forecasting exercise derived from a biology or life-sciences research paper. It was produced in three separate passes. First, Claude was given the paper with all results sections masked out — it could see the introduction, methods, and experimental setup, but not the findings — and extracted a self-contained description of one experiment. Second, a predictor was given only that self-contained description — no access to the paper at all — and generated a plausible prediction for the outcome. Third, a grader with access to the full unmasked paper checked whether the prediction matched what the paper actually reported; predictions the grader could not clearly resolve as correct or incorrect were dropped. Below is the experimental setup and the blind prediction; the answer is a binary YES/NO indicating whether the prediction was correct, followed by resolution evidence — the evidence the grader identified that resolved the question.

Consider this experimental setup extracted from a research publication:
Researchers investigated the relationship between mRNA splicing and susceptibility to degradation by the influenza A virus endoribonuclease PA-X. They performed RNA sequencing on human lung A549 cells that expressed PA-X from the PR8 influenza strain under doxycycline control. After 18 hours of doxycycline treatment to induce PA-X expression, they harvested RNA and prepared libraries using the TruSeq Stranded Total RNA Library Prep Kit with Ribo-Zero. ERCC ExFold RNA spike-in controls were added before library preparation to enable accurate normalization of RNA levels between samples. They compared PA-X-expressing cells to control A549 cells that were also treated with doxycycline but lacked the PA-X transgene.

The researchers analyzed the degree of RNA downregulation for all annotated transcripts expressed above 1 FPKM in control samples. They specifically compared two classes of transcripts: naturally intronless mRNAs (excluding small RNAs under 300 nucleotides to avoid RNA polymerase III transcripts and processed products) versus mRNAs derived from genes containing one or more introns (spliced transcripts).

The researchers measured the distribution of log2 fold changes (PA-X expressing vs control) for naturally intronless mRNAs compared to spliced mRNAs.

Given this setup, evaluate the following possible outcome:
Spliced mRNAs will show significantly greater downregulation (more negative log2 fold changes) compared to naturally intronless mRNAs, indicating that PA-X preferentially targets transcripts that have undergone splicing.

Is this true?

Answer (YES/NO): YES